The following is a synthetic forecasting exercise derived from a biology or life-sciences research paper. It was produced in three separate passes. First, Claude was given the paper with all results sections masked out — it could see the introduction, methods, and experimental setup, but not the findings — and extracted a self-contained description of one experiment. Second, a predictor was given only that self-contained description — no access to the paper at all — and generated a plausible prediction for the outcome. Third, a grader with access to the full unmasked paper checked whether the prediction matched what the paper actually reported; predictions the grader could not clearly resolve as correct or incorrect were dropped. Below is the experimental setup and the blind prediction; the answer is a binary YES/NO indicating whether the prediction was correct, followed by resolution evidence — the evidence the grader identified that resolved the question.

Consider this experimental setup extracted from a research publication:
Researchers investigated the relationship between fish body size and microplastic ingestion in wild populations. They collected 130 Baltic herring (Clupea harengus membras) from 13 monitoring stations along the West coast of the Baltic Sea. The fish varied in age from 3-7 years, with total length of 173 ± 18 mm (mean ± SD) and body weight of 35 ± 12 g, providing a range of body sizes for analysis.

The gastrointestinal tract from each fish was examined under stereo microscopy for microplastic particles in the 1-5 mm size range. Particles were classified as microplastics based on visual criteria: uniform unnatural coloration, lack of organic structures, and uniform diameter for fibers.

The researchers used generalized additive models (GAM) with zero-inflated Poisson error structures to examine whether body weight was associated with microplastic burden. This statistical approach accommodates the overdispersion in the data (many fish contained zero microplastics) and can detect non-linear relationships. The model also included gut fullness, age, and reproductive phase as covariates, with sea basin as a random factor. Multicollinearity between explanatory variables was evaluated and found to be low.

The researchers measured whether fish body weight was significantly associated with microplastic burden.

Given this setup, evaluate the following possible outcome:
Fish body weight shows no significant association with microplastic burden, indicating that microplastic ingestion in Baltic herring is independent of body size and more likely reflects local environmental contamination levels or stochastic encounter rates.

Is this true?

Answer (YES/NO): NO